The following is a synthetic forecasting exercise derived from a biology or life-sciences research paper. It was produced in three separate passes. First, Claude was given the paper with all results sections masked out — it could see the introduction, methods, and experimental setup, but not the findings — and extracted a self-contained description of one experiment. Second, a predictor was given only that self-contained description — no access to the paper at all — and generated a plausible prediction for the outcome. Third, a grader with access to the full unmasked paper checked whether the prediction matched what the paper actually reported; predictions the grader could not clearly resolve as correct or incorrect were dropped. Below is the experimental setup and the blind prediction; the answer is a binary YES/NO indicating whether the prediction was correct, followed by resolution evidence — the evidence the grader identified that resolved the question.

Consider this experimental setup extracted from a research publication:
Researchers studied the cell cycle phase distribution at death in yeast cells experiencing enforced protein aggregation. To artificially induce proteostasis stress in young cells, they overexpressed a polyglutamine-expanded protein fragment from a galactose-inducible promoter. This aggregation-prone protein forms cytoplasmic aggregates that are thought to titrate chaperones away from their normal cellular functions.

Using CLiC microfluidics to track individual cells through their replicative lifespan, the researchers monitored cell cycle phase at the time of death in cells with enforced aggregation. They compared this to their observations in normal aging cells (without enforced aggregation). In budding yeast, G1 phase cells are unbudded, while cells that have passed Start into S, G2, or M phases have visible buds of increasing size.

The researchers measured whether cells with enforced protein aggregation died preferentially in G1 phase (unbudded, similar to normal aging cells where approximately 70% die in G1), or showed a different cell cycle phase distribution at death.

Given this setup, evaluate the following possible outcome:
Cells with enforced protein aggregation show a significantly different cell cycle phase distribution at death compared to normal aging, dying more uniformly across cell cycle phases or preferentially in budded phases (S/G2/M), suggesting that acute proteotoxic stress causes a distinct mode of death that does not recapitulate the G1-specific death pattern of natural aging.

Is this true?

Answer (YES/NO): NO